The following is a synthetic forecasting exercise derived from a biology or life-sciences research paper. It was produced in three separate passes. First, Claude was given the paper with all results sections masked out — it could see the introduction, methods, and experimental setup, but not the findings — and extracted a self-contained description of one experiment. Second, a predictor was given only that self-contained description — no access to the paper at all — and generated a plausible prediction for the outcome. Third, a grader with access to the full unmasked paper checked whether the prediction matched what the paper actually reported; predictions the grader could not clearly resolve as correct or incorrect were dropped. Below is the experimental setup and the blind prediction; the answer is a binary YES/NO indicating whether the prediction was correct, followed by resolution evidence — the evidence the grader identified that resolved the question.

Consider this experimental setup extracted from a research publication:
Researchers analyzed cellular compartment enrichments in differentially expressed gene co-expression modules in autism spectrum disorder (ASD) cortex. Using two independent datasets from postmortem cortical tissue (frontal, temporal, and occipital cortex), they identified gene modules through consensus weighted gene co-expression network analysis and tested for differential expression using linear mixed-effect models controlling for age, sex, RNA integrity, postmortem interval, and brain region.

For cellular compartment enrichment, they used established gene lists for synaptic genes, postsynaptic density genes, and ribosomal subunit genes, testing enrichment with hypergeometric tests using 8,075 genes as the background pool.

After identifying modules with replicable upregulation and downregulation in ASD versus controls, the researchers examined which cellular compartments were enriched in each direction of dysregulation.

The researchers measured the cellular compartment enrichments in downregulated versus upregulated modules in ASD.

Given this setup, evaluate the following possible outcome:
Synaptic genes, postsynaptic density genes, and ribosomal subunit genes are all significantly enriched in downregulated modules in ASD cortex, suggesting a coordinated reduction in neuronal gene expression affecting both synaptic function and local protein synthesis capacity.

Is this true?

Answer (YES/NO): NO